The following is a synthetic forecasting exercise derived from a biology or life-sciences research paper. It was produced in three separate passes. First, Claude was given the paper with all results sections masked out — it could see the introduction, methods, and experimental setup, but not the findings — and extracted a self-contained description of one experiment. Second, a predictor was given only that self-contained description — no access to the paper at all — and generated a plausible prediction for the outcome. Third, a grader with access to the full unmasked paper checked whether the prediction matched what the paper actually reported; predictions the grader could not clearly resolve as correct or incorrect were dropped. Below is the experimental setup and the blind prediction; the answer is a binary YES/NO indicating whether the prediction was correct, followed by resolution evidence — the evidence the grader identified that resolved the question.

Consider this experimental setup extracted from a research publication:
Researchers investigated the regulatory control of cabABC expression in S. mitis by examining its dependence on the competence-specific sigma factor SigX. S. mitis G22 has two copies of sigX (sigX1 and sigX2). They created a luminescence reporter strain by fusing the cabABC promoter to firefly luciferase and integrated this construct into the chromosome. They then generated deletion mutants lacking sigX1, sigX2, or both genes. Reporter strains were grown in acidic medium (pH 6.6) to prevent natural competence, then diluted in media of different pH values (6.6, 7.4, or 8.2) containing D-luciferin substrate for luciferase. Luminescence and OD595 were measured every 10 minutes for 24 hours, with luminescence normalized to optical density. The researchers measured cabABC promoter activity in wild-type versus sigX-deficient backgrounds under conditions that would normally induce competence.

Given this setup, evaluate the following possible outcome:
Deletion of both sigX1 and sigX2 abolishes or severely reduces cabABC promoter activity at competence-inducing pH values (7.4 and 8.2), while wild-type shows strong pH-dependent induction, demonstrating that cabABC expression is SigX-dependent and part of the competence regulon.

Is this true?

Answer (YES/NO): YES